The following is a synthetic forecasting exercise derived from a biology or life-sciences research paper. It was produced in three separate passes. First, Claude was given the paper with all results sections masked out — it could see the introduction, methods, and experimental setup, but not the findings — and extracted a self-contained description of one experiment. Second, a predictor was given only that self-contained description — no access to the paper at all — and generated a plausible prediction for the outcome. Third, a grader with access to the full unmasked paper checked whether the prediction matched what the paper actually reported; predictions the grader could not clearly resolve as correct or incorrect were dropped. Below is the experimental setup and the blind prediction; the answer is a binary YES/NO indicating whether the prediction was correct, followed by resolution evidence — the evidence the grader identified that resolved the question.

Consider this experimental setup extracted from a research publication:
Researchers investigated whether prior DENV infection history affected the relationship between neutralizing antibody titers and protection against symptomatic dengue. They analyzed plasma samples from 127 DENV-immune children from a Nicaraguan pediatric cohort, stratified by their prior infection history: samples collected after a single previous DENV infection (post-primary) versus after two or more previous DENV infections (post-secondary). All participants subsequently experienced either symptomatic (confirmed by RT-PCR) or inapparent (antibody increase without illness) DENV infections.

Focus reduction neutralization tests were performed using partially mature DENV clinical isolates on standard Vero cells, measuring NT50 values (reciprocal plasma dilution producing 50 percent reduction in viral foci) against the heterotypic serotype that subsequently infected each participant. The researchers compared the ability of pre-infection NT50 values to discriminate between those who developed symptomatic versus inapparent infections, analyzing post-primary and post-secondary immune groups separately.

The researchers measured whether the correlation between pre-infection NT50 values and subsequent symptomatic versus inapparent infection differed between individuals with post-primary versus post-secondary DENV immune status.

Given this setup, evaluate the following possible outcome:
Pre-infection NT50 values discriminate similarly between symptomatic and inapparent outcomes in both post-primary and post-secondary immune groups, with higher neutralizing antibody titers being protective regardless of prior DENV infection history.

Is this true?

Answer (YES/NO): NO